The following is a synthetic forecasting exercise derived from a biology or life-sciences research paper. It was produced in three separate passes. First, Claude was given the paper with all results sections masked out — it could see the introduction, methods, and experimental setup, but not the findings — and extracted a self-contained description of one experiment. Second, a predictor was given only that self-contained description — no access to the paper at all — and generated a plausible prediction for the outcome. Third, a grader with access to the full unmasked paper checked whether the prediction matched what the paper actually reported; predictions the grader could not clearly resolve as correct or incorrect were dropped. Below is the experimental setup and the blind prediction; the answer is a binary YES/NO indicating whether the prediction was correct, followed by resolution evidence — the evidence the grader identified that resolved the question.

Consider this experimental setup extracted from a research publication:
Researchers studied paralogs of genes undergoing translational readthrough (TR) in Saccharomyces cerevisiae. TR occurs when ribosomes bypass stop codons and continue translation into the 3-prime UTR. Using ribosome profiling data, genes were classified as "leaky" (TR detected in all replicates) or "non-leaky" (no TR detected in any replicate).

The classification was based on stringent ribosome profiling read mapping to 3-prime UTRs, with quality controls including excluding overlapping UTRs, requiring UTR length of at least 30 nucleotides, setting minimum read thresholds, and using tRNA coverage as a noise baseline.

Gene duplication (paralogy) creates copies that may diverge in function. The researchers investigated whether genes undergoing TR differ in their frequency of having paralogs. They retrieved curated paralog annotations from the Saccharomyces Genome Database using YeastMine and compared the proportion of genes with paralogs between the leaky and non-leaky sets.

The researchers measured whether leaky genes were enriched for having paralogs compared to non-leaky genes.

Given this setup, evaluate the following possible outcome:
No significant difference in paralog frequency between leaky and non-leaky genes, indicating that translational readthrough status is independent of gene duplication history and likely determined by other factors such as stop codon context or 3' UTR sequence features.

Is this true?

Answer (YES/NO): NO